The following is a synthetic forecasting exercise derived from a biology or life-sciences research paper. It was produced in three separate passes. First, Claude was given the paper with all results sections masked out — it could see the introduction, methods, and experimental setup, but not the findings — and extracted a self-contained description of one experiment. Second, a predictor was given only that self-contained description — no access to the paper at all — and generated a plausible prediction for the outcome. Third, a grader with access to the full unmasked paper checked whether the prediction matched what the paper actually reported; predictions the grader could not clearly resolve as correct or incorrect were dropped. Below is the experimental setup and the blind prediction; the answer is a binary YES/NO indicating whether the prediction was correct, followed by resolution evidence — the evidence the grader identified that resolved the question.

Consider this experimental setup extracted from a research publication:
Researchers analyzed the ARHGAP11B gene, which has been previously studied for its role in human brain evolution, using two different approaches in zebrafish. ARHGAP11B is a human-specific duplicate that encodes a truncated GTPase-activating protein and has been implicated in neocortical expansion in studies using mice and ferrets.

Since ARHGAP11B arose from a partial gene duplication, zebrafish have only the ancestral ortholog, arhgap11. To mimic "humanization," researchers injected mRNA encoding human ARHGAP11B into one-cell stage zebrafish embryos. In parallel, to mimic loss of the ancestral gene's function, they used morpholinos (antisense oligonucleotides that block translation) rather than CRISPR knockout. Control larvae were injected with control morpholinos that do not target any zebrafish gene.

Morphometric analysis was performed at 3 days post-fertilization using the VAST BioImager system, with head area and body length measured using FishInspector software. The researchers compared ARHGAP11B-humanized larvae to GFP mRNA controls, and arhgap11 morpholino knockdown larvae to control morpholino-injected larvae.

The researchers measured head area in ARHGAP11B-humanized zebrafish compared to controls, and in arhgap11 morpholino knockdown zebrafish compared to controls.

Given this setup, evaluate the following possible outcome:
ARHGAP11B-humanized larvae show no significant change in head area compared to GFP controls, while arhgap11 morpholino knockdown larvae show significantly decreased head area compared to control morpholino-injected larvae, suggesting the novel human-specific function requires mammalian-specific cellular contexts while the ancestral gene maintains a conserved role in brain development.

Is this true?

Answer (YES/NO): NO